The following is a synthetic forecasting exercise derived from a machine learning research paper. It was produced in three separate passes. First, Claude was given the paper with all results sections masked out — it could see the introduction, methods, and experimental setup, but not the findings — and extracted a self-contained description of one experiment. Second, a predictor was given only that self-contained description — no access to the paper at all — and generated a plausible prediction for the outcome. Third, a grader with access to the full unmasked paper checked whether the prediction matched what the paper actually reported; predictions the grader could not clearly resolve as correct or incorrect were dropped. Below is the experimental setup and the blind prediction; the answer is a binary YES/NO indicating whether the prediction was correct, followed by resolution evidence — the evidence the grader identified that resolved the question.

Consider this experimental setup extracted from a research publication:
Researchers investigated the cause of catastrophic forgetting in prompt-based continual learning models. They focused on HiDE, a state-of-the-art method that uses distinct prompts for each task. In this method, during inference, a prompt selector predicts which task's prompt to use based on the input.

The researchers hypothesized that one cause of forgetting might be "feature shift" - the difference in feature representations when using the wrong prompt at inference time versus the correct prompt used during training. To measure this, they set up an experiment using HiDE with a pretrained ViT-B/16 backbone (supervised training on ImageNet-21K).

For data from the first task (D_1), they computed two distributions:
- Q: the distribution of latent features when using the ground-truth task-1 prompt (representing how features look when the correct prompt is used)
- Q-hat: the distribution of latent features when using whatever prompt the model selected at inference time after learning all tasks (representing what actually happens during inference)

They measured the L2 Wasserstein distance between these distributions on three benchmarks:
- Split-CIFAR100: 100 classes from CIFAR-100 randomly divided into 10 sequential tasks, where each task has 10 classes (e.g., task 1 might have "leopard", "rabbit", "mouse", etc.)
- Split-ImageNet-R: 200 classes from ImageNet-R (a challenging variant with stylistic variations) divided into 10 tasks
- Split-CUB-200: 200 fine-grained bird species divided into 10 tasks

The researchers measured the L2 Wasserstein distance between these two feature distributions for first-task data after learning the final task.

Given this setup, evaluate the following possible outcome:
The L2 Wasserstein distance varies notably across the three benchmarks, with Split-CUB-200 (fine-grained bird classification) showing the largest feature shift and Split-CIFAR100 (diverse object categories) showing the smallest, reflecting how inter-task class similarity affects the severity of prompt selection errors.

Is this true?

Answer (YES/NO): NO